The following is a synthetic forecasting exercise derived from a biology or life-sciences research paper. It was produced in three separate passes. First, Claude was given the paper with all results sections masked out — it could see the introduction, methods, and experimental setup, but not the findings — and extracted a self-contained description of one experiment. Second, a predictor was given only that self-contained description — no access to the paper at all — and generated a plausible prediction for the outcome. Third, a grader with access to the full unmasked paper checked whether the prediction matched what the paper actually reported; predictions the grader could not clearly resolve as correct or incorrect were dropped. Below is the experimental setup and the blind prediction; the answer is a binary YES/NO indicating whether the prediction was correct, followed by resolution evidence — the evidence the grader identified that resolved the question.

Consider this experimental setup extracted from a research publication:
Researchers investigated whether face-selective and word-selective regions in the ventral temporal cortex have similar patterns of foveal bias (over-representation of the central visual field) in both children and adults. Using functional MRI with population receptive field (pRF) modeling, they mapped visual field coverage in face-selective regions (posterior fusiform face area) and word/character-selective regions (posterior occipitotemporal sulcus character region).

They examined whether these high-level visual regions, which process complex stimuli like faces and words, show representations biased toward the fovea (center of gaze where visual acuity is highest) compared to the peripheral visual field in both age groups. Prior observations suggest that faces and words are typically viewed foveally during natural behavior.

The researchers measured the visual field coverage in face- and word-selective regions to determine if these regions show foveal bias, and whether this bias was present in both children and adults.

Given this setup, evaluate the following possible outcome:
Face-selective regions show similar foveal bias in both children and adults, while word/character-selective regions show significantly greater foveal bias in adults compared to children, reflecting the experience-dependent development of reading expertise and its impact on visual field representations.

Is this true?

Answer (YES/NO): NO